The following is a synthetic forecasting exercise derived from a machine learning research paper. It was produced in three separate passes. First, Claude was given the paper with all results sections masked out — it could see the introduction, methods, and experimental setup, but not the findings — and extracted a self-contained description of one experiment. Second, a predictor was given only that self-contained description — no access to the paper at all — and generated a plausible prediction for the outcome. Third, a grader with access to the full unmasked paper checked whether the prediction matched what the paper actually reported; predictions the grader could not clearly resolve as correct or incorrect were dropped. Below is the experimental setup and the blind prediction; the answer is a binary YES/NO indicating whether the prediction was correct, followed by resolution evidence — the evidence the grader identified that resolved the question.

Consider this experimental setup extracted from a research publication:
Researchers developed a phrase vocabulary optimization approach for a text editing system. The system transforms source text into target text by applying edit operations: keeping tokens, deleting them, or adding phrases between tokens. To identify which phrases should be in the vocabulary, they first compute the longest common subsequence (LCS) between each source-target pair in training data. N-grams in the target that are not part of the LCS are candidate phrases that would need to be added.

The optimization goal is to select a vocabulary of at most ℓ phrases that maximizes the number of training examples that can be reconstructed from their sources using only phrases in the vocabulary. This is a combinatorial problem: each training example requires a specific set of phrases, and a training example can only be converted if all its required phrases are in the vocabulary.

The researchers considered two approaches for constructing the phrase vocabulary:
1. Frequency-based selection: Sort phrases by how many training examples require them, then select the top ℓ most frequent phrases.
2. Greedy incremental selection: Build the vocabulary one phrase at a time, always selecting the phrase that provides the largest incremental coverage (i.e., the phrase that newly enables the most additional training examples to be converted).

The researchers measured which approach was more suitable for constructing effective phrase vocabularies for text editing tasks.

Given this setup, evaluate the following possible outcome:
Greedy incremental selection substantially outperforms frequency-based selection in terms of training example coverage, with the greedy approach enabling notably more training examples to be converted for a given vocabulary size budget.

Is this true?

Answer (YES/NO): NO